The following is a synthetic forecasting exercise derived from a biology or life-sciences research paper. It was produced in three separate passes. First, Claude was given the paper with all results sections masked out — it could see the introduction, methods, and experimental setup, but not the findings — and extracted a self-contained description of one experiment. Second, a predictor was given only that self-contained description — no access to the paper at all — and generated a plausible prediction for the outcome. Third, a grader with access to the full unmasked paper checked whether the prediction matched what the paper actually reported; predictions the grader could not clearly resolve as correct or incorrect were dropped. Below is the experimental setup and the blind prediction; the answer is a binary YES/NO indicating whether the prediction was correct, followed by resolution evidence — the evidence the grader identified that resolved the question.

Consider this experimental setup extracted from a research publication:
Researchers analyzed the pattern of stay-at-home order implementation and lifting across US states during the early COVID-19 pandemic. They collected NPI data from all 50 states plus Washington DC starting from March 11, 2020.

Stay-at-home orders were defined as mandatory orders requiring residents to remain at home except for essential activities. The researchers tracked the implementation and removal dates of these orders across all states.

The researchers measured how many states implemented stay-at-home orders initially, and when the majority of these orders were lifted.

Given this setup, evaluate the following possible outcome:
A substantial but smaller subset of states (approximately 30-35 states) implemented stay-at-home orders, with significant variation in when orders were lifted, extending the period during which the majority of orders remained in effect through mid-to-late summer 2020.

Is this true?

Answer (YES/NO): NO